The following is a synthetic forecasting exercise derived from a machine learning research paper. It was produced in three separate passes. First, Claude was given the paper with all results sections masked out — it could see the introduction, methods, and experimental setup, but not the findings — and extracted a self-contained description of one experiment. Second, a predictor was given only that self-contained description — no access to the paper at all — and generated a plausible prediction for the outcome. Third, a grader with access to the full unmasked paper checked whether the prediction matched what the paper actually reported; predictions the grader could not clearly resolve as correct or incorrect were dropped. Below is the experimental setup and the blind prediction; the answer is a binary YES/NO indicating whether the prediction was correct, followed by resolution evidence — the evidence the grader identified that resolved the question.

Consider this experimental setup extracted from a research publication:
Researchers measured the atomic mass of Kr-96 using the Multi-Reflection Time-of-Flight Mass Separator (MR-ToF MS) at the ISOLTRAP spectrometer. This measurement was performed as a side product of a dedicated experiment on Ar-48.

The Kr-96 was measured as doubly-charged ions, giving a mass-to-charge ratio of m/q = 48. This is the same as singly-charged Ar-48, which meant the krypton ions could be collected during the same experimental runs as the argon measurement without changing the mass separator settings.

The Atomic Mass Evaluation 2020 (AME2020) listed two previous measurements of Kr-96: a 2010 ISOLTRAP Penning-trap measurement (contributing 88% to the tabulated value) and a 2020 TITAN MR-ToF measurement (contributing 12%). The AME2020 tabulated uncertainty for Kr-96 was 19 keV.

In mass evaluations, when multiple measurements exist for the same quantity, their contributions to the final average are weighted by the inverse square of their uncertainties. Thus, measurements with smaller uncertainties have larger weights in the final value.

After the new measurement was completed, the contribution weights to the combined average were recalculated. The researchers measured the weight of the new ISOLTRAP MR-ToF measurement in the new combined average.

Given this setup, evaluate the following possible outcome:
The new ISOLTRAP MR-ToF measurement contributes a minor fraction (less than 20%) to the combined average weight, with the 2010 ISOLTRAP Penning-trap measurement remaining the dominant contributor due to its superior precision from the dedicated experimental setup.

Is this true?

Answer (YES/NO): NO